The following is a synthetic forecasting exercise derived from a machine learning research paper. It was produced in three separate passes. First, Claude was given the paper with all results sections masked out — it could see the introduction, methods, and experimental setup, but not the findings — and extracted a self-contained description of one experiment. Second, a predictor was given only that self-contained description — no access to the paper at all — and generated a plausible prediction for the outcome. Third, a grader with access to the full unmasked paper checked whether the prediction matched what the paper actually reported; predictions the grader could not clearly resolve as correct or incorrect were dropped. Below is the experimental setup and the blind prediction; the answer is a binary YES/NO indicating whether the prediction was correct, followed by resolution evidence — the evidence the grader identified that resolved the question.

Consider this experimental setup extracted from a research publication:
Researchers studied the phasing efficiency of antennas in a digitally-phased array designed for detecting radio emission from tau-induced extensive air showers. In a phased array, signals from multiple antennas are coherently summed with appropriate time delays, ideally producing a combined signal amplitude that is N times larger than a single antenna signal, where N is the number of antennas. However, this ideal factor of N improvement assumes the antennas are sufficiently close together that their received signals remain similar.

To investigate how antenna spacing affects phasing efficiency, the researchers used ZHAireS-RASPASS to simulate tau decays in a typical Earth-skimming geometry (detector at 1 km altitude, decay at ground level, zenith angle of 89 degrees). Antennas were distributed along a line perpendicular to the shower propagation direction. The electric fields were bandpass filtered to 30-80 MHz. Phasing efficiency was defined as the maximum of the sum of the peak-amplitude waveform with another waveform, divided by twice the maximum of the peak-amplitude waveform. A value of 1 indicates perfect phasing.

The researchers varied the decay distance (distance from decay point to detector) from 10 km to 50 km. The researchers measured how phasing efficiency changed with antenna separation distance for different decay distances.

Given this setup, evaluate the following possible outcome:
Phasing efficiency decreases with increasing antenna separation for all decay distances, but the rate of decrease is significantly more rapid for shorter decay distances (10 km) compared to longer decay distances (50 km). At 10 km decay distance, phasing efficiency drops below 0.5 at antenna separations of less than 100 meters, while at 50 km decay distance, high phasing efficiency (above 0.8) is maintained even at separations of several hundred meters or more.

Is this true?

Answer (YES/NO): NO